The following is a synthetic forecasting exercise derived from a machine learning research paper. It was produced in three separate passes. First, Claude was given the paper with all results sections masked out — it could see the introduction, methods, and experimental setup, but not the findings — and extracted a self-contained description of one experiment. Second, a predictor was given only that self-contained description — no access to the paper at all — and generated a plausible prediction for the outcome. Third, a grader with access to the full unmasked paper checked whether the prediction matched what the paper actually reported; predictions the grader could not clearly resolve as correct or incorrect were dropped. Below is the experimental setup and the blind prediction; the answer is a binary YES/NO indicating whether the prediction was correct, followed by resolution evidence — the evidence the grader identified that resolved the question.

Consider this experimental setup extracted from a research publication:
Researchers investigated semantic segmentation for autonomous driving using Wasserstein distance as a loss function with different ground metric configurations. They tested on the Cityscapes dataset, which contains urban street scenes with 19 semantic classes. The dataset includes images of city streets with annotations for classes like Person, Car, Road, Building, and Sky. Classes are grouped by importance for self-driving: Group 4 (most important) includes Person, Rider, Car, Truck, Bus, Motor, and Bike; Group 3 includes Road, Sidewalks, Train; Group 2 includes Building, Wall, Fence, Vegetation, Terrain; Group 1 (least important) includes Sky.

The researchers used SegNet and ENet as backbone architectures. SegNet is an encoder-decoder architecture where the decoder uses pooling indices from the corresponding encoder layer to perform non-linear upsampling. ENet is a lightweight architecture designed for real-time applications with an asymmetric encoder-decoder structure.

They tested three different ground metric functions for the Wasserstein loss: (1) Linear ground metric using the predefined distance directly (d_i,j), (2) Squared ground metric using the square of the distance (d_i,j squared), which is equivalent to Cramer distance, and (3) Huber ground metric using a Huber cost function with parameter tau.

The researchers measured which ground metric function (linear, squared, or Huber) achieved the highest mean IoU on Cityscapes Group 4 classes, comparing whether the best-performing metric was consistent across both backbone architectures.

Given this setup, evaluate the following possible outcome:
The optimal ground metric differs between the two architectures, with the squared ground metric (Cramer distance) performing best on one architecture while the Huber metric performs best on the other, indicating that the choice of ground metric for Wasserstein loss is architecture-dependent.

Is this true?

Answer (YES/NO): YES